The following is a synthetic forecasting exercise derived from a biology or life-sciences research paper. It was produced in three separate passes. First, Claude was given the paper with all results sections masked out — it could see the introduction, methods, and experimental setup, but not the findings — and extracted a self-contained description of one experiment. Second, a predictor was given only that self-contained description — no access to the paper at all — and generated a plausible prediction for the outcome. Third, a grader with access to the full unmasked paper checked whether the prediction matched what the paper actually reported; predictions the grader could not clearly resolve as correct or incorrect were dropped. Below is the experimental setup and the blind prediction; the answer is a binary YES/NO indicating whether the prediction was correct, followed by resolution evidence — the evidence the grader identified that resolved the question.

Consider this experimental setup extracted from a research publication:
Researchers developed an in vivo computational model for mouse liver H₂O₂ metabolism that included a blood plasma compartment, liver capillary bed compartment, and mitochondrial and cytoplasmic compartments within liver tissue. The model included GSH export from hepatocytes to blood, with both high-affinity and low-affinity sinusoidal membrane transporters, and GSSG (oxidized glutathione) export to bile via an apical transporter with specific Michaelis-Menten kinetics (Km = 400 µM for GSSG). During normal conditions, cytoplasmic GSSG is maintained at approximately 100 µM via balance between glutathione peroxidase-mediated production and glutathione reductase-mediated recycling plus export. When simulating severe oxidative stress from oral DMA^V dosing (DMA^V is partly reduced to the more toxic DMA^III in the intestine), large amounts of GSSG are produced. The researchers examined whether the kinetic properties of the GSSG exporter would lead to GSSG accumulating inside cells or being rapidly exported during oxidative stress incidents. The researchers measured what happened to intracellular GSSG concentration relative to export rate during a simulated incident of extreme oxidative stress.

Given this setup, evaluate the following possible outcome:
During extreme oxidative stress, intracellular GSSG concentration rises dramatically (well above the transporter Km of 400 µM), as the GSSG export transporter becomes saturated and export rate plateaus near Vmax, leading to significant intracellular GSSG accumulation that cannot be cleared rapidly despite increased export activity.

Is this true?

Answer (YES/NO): YES